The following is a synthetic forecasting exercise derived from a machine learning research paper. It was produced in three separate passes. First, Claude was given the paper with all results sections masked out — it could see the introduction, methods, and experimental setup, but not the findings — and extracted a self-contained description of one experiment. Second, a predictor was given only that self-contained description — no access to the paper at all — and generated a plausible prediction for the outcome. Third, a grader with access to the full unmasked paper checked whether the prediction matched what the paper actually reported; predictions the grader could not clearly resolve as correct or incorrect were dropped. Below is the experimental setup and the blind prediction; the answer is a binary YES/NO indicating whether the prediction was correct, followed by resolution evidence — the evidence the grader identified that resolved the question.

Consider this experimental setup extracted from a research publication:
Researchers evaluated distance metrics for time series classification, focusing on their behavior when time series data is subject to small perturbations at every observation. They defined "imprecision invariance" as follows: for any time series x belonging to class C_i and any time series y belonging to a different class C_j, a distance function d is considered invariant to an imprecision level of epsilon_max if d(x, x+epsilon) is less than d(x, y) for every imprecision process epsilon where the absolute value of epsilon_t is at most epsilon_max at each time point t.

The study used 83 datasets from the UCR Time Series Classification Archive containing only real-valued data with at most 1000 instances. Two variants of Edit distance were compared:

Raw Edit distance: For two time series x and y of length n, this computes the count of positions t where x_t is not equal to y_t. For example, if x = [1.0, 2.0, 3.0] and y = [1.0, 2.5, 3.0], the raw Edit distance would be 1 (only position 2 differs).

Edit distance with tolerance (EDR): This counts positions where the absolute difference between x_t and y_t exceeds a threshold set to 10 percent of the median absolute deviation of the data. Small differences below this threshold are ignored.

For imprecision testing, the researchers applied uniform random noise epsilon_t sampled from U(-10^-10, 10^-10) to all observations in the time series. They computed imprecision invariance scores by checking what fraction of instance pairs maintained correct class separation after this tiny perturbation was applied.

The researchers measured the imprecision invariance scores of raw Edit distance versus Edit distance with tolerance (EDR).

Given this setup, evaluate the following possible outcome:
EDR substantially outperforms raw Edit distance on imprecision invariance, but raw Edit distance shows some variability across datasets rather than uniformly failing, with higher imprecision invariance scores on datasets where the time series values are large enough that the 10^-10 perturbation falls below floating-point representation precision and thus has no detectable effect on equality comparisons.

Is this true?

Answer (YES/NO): NO